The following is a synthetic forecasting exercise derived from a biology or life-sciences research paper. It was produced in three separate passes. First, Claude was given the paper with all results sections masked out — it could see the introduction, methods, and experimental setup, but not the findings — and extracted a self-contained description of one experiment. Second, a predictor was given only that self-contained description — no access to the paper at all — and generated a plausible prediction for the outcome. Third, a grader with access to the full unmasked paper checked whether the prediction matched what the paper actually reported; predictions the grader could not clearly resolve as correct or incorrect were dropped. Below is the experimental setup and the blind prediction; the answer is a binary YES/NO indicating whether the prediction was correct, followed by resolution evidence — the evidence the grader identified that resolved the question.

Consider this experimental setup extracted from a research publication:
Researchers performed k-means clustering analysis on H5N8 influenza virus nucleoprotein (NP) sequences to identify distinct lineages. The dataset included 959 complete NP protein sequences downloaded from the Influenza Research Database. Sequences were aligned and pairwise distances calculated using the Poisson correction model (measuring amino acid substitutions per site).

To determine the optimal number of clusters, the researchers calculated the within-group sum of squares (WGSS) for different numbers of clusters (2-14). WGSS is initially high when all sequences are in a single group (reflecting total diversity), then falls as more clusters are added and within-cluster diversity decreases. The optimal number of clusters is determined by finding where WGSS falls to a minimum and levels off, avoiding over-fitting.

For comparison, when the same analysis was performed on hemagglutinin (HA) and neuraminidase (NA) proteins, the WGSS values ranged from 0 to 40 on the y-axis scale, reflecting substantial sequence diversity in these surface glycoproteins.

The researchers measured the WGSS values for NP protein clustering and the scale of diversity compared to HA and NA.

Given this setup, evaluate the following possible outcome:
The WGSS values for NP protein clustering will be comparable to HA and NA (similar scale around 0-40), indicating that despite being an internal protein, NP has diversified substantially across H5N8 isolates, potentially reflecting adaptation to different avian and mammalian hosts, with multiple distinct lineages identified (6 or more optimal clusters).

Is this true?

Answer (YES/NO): NO